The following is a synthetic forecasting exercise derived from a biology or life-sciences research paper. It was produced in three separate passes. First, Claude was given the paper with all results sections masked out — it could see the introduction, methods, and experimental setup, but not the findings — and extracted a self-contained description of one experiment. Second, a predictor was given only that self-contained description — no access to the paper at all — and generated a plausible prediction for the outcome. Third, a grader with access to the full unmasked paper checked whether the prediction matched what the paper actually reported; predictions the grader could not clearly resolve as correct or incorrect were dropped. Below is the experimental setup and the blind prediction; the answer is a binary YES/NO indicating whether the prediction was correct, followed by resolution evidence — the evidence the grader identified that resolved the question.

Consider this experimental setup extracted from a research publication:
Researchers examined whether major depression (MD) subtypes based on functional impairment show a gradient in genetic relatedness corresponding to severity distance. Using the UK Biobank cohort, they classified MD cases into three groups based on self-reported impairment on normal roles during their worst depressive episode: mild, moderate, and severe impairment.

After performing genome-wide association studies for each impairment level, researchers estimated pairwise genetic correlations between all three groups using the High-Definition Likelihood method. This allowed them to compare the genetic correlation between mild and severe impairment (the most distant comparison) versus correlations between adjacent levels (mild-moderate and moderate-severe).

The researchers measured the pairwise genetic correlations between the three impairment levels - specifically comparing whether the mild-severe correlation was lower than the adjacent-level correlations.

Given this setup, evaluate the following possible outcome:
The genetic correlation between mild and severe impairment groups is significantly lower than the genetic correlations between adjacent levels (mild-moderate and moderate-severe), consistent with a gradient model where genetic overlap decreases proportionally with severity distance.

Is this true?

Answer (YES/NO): YES